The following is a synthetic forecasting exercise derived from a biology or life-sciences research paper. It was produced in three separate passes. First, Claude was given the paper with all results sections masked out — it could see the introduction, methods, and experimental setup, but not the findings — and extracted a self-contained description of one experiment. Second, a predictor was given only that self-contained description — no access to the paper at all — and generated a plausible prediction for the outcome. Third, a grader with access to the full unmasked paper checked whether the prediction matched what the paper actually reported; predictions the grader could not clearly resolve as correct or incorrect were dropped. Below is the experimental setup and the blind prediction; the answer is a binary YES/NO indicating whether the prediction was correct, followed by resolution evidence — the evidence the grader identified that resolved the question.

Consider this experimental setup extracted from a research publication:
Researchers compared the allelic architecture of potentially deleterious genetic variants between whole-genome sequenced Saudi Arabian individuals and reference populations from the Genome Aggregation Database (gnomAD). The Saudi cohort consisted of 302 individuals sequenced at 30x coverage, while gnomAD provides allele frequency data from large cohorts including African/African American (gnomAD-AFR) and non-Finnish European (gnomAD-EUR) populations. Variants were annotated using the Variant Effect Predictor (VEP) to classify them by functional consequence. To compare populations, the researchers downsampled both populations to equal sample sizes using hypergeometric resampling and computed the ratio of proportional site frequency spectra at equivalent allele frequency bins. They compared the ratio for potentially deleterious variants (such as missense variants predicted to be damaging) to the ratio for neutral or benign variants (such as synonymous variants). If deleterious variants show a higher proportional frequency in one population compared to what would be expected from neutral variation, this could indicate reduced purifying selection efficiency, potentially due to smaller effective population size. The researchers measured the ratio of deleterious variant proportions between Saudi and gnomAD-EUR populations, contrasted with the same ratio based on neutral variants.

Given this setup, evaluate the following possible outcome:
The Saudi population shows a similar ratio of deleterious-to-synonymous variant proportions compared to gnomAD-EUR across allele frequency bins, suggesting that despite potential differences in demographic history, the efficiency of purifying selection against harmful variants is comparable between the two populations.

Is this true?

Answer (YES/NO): NO